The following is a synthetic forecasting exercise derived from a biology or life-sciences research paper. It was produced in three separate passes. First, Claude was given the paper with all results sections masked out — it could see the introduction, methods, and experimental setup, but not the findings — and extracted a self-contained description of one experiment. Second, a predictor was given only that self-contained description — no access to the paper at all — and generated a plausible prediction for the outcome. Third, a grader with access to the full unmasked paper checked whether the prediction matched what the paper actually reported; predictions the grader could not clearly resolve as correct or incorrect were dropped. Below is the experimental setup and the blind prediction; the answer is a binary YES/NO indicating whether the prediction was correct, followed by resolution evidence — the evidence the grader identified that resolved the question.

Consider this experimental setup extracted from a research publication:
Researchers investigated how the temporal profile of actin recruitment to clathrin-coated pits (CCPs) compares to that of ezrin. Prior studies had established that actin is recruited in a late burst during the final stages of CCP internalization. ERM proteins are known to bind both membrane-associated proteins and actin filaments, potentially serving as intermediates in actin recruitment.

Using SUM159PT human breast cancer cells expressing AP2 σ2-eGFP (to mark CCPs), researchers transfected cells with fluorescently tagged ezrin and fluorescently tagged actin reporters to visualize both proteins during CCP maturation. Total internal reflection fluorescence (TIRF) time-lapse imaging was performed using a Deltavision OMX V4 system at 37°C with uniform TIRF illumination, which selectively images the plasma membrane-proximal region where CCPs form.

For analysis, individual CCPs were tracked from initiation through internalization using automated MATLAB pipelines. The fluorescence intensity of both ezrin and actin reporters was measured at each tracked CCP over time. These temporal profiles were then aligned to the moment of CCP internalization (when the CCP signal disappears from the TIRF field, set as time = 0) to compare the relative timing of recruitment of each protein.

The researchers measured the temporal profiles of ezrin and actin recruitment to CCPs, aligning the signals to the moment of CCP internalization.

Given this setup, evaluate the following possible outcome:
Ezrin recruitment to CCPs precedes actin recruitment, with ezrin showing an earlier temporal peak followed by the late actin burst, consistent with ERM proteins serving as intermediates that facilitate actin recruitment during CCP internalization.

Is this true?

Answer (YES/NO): YES